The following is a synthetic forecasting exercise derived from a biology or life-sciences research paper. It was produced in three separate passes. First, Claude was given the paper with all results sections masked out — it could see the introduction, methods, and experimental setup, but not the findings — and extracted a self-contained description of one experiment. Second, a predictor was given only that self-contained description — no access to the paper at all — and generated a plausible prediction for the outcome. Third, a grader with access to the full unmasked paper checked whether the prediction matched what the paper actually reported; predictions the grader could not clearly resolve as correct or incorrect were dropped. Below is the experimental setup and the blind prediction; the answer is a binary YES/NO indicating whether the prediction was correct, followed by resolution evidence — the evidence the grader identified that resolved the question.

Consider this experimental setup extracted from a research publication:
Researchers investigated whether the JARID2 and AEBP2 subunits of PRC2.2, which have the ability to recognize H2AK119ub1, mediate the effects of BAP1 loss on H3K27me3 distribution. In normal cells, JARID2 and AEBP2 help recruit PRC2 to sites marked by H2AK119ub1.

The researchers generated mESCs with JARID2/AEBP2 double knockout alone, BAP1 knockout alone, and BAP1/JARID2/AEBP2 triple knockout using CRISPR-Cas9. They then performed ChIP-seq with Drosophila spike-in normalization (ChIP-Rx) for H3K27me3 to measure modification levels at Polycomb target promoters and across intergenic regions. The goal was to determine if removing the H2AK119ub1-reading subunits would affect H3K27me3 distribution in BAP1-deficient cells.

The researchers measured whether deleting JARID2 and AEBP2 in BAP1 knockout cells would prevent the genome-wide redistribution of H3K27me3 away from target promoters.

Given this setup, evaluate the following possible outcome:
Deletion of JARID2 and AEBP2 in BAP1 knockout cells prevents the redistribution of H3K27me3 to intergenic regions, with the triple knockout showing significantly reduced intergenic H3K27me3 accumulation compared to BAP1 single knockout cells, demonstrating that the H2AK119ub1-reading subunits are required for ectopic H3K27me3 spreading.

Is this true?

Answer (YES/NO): YES